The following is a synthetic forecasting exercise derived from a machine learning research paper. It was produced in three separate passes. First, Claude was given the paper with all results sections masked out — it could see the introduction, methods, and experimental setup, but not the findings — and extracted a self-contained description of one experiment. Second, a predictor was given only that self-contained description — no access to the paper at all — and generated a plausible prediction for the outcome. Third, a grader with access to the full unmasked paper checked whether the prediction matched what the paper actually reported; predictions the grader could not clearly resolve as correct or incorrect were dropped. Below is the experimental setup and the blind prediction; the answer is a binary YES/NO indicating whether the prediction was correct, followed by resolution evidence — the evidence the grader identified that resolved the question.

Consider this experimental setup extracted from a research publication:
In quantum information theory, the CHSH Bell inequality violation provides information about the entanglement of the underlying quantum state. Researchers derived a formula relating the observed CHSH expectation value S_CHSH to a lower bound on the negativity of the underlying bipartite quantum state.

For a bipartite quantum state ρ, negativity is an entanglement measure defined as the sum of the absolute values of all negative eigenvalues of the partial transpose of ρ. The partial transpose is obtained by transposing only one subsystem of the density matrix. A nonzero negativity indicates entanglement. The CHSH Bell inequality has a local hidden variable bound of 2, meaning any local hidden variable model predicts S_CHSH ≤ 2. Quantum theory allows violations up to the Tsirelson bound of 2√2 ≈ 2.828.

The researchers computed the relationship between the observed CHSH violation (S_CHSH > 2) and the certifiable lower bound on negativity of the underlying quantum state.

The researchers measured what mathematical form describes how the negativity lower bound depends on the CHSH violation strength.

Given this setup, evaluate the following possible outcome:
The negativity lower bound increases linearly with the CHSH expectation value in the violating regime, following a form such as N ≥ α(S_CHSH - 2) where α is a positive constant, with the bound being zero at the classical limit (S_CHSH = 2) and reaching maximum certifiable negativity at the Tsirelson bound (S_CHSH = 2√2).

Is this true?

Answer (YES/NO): YES